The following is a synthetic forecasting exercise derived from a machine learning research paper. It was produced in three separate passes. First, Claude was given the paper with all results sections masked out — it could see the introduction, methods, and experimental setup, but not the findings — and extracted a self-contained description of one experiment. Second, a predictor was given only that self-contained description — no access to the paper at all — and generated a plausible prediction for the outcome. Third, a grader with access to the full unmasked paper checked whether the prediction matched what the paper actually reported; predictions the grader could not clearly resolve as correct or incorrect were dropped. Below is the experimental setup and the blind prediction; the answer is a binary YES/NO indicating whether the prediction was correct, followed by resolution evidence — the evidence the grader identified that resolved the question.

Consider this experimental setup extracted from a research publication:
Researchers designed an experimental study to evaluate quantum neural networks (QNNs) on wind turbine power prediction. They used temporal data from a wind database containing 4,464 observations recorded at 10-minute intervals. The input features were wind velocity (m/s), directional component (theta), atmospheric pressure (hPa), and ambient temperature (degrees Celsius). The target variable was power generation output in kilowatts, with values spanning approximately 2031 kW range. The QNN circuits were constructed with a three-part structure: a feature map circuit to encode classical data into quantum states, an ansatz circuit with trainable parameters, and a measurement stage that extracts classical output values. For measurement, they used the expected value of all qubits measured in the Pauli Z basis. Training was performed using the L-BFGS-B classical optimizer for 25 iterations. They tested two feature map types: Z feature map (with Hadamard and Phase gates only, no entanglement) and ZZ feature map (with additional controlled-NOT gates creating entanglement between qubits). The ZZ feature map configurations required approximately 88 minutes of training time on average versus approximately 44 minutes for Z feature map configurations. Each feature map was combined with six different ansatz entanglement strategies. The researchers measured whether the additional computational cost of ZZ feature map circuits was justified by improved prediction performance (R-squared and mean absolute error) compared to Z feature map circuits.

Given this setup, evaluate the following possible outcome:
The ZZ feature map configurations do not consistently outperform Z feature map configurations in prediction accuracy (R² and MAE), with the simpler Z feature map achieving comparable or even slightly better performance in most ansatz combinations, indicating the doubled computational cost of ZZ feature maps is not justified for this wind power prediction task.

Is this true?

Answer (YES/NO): NO